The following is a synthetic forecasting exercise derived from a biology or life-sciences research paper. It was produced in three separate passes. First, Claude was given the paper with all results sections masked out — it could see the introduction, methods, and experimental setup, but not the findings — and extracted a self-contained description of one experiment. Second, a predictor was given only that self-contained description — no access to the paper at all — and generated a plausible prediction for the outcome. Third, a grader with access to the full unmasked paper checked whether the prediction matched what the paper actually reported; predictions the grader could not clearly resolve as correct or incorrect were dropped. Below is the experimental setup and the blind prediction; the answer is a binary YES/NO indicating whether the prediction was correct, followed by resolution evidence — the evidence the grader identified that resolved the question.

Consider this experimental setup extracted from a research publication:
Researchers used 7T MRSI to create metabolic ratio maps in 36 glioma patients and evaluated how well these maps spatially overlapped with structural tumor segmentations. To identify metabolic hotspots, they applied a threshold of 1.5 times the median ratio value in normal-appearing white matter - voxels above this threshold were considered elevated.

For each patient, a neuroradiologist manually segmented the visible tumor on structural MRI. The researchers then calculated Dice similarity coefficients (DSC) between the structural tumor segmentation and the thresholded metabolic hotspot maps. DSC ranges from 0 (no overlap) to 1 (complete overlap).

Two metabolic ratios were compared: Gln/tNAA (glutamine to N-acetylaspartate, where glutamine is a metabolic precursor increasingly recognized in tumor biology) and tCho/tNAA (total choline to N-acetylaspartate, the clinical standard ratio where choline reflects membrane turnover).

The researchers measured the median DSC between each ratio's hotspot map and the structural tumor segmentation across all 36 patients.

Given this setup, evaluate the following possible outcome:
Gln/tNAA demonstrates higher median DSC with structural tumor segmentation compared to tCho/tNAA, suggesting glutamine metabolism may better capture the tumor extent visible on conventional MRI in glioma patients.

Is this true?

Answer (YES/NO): YES